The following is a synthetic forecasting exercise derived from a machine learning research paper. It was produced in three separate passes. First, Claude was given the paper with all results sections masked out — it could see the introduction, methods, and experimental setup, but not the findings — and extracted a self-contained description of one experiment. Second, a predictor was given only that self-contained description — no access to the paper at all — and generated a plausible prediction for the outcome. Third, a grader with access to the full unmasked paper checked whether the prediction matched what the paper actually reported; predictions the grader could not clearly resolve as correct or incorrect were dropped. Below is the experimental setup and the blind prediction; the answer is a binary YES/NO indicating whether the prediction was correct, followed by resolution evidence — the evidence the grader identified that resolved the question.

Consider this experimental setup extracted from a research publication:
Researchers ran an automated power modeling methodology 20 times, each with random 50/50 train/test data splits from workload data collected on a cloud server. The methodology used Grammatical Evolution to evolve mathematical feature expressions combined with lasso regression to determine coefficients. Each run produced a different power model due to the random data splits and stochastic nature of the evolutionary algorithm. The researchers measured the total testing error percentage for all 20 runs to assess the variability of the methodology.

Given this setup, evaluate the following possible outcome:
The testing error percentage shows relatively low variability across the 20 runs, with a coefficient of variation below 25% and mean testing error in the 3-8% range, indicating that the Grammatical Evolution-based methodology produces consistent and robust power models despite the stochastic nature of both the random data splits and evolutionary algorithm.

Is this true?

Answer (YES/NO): YES